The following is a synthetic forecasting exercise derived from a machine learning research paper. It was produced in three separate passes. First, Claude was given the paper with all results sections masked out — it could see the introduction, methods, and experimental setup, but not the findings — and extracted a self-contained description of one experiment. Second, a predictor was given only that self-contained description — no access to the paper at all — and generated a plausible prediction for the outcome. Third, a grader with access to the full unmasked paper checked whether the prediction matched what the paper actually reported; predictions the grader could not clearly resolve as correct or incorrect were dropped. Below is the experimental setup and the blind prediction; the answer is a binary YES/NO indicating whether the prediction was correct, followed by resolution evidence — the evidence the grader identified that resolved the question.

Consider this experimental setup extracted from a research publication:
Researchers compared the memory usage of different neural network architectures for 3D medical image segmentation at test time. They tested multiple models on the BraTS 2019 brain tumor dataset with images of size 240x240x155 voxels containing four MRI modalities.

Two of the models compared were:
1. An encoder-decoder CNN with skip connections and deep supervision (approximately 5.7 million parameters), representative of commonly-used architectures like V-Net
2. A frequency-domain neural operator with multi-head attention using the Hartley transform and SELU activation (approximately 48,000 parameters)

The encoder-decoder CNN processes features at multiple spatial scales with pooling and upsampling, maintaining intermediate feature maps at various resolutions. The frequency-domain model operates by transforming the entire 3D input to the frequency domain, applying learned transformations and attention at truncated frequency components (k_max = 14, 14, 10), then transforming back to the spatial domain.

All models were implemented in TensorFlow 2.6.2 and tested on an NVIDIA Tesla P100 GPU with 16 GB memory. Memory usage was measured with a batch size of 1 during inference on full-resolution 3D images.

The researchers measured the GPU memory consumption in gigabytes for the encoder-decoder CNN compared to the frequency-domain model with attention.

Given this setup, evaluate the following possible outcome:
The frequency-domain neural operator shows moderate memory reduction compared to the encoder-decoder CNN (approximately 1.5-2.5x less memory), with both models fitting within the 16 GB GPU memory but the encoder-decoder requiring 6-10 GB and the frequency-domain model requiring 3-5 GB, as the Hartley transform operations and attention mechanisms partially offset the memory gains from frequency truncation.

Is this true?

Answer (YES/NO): YES